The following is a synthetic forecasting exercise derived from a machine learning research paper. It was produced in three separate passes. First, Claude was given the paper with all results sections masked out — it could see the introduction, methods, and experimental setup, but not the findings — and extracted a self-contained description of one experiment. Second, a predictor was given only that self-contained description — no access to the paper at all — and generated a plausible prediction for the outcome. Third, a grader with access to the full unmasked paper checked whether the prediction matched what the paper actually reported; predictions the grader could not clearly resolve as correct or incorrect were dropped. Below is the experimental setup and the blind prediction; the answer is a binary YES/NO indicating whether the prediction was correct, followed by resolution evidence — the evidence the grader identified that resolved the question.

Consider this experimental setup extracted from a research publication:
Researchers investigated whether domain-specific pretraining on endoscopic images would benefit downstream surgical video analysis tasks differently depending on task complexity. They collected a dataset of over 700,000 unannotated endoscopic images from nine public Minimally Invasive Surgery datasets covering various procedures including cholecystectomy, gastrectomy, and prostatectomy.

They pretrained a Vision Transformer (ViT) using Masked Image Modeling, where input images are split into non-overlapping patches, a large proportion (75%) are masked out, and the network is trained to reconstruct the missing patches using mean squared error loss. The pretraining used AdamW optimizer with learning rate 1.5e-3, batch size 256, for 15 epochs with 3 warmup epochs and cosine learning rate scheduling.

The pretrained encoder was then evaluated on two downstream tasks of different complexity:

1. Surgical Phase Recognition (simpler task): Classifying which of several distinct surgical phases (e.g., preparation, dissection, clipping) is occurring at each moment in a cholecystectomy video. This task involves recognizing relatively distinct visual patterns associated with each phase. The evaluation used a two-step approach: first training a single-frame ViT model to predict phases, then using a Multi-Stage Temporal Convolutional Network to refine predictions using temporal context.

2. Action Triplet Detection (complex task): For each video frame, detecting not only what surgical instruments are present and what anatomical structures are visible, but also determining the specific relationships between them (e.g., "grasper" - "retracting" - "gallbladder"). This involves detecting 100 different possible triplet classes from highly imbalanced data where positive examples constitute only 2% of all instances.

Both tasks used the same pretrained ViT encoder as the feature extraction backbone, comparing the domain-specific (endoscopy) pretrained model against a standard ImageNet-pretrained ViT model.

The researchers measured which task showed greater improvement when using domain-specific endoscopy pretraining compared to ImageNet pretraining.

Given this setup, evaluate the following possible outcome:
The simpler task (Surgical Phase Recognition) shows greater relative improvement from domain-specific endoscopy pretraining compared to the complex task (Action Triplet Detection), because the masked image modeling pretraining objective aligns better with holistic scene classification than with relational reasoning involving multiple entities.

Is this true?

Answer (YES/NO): NO